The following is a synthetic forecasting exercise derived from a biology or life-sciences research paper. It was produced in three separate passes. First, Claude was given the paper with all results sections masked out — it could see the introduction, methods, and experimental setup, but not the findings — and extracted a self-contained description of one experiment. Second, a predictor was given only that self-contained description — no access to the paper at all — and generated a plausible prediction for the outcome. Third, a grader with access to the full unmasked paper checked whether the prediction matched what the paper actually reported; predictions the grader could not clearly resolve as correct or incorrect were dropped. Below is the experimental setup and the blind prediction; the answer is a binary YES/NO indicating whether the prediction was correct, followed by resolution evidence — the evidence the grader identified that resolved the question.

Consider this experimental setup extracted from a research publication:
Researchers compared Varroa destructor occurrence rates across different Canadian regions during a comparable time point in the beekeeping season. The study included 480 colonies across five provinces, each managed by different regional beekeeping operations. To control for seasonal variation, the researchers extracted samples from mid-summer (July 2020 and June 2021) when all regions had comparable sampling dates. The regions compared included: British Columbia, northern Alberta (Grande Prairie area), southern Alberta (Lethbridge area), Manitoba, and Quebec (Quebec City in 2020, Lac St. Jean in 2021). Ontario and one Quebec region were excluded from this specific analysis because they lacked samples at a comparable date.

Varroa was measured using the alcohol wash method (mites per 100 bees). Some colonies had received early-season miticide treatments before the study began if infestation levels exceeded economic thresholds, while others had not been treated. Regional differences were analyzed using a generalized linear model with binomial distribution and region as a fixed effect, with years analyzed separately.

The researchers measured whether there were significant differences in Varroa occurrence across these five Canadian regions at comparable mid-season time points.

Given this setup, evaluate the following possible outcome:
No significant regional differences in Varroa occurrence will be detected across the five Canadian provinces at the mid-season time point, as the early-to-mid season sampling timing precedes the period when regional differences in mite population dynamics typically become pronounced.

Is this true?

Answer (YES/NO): NO